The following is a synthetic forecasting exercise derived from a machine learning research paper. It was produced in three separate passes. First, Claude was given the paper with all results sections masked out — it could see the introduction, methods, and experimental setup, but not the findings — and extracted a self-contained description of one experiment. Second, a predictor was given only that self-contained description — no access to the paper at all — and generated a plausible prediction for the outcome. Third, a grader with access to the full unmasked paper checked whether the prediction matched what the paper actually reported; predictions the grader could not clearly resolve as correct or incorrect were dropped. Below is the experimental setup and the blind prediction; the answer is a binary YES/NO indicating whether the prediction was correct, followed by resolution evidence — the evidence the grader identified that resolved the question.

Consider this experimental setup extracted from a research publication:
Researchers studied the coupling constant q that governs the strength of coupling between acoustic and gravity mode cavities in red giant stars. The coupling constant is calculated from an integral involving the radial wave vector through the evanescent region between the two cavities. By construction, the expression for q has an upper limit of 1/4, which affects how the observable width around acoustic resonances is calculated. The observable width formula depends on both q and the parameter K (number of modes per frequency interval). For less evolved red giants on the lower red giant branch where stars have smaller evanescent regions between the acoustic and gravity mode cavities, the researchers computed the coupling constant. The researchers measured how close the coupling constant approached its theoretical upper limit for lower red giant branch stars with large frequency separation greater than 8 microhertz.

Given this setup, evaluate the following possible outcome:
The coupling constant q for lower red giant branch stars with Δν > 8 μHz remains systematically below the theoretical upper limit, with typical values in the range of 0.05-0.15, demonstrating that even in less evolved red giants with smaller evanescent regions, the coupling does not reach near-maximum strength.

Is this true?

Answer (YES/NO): NO